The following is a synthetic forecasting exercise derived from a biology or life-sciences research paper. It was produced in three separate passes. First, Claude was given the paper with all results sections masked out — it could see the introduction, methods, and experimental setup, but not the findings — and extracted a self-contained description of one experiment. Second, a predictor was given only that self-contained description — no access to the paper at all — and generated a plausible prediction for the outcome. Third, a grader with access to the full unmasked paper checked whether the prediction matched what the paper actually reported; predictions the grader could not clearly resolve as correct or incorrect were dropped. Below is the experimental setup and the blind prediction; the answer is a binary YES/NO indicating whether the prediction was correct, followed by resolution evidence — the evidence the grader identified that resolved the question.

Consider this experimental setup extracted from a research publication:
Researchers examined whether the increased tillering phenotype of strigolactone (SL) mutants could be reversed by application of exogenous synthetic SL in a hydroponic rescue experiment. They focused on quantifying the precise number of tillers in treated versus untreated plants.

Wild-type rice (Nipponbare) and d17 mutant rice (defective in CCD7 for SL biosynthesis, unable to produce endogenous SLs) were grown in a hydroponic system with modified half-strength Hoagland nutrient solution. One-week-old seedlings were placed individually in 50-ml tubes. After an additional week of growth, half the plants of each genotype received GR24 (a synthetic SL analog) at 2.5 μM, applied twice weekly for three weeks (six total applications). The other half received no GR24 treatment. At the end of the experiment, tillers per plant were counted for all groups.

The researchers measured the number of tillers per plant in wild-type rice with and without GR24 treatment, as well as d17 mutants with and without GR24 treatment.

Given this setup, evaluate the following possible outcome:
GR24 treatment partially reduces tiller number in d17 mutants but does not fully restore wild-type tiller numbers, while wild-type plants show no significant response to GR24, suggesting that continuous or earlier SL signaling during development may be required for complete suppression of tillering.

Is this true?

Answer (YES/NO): NO